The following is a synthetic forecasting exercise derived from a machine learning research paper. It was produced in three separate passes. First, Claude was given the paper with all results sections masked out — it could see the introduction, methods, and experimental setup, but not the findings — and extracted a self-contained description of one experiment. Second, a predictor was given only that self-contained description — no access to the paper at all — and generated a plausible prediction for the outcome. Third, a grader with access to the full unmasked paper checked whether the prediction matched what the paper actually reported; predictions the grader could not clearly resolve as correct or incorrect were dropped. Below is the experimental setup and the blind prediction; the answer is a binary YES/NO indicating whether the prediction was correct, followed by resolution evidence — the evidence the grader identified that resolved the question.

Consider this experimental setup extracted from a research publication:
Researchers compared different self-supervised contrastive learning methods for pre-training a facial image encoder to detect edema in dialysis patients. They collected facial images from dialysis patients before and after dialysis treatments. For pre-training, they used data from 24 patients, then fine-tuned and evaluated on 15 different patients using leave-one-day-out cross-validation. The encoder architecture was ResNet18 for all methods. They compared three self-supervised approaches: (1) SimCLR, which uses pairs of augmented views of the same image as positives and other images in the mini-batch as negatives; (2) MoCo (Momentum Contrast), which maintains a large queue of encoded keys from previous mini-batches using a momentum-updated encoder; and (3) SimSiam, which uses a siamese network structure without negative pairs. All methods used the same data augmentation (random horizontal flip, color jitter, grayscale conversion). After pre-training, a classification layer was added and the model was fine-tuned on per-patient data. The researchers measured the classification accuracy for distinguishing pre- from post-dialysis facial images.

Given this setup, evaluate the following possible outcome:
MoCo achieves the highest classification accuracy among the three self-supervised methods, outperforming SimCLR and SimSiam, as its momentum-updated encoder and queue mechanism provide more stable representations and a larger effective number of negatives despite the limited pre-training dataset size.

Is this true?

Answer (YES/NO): YES